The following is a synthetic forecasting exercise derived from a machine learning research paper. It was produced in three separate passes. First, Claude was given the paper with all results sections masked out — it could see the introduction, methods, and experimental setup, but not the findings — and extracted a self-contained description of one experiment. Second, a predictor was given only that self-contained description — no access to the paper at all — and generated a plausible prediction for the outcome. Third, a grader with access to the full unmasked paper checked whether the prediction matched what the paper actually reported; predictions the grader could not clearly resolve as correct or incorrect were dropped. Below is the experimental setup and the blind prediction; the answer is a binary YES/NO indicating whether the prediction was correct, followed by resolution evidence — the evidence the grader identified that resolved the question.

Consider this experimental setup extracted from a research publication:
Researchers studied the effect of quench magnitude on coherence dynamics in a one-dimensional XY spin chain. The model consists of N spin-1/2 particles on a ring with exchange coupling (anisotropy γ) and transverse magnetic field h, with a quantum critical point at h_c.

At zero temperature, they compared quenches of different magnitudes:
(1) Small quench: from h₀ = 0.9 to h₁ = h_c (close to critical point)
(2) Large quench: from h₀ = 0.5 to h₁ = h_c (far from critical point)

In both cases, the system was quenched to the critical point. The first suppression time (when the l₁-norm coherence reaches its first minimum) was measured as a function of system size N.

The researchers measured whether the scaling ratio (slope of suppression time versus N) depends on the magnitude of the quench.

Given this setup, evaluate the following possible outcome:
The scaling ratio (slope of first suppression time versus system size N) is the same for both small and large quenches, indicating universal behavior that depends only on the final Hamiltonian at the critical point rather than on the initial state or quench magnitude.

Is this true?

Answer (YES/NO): YES